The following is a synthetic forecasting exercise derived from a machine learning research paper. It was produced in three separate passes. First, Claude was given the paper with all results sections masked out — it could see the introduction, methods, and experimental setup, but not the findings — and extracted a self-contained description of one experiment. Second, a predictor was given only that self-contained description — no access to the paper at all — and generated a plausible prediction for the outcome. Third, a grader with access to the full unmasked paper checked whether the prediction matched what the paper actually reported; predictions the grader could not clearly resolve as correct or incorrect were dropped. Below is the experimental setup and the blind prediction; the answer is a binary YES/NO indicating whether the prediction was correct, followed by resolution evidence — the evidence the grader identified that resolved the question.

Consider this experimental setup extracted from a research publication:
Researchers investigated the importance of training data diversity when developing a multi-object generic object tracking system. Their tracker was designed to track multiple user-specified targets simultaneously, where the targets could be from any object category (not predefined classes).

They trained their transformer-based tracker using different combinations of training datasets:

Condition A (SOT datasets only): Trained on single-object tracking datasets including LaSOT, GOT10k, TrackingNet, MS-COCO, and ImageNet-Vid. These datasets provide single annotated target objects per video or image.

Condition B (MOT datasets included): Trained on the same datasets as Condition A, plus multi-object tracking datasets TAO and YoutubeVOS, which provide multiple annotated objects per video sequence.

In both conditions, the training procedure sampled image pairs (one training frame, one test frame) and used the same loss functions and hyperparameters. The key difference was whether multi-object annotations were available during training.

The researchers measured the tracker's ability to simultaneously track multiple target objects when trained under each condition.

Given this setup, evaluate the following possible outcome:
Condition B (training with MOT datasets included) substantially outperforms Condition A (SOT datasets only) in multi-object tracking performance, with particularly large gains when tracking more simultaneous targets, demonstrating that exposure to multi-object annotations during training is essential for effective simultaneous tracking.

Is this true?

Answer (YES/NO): YES